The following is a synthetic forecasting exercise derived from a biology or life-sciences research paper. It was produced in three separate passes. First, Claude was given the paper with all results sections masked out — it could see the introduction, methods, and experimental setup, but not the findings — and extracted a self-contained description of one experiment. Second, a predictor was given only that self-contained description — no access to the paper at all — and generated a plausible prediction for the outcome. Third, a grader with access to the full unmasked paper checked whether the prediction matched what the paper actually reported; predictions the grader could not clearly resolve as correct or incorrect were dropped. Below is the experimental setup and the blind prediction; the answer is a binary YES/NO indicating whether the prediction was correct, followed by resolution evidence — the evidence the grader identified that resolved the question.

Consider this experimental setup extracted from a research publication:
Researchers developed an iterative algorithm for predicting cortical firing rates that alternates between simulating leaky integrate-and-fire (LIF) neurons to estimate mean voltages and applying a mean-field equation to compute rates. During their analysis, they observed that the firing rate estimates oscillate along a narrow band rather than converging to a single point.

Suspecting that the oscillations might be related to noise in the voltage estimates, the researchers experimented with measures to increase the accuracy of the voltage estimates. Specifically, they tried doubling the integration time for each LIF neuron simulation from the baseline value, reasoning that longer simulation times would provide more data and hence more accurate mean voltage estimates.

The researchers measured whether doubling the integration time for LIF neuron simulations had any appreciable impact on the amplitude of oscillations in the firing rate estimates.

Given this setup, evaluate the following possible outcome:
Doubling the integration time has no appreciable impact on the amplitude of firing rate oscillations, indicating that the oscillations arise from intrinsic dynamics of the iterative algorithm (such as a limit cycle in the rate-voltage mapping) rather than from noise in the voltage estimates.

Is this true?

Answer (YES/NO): YES